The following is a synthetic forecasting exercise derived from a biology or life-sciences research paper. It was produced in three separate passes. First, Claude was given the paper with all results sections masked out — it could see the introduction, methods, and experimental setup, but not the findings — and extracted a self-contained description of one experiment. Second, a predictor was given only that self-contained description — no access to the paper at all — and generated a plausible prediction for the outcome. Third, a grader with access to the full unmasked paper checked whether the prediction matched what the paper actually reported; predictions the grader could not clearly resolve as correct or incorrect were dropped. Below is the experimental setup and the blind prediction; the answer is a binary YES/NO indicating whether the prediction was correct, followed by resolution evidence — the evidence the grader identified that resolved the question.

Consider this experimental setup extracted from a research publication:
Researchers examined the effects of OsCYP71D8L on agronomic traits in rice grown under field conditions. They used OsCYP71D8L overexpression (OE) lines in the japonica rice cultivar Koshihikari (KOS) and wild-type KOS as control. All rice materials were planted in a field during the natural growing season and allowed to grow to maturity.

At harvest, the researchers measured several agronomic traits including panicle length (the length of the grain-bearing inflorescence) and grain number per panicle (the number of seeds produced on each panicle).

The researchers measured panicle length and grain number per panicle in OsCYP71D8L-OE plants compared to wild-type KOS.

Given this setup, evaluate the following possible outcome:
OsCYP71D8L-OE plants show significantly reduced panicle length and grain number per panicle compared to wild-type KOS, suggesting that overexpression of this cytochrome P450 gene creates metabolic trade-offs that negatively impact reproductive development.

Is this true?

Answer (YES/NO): YES